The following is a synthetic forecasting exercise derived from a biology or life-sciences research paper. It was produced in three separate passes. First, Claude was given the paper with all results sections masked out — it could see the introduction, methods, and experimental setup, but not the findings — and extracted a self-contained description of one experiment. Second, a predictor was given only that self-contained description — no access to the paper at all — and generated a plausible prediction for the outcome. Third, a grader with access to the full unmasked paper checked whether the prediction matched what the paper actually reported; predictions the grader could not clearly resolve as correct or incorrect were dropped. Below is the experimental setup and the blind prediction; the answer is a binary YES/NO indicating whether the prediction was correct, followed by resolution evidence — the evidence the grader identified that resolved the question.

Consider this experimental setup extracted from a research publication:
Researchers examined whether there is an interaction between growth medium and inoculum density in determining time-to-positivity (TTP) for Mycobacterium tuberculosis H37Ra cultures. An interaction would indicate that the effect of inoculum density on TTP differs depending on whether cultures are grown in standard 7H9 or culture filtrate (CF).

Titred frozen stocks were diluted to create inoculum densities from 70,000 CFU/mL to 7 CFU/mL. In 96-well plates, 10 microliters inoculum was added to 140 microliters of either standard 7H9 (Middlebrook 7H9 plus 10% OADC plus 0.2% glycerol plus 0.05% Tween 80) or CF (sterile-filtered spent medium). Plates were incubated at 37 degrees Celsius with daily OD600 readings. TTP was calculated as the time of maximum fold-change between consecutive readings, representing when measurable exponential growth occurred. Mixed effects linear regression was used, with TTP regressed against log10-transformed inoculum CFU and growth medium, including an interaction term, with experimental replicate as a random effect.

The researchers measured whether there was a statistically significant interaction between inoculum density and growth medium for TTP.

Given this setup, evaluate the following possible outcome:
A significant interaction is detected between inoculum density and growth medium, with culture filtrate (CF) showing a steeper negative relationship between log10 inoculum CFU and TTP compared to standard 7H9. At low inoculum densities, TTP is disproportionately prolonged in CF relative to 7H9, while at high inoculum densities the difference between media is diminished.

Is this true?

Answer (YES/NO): NO